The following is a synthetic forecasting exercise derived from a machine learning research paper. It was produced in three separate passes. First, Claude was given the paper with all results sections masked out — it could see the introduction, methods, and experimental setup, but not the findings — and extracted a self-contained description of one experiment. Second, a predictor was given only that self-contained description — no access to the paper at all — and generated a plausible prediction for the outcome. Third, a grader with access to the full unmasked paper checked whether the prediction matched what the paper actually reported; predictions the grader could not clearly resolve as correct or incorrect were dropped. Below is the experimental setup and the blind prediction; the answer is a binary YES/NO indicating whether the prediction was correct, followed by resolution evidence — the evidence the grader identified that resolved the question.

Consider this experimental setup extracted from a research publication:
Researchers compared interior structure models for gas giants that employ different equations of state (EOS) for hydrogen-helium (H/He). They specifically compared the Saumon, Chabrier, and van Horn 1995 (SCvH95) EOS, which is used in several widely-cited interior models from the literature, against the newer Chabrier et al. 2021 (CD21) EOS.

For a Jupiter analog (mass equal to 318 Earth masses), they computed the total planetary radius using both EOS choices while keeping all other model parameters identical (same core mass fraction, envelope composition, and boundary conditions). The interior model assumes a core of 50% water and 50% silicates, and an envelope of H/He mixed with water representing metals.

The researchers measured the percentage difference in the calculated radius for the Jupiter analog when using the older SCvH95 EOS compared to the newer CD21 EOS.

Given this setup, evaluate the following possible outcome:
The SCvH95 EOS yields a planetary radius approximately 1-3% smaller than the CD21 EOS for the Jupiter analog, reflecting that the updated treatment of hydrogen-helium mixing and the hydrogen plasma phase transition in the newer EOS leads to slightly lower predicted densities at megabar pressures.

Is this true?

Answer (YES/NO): NO